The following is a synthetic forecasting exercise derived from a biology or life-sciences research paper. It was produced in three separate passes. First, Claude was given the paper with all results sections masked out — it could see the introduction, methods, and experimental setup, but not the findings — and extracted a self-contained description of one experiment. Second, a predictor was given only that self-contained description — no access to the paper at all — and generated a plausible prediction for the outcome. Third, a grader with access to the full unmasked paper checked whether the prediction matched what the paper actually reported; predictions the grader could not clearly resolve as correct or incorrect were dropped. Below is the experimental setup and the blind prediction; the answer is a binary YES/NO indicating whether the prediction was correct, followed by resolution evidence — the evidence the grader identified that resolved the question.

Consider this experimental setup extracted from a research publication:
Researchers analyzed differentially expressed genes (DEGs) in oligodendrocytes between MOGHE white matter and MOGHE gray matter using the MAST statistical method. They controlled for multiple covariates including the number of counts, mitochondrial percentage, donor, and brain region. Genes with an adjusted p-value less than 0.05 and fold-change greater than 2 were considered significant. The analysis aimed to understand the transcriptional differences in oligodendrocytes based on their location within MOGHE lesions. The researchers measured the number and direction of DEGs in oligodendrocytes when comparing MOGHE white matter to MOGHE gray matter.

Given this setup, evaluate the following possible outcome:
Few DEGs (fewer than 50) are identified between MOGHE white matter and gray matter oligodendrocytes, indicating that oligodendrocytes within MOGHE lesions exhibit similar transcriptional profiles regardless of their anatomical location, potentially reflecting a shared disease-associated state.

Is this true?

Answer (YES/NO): NO